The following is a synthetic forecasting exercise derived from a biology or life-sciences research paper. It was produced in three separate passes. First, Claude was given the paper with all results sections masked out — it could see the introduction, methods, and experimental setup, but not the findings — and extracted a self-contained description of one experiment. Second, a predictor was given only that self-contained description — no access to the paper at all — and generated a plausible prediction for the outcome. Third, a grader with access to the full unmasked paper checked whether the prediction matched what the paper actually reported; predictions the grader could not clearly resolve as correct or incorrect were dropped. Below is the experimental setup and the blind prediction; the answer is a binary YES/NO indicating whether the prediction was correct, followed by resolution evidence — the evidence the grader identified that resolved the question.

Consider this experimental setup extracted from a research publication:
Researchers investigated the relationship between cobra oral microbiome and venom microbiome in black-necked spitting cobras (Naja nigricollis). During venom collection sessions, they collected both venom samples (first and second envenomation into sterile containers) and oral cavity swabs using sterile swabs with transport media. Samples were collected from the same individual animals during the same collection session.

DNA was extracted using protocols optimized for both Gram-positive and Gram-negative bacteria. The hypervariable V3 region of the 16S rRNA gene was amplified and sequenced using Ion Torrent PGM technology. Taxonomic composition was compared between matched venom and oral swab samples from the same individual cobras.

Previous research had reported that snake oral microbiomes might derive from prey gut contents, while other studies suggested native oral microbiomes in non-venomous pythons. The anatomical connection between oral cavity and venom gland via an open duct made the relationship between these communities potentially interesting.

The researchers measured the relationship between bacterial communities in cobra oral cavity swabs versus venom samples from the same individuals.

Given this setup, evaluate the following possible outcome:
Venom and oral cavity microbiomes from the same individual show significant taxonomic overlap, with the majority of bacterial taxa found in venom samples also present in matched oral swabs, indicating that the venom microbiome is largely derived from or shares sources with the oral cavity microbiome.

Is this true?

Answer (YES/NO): NO